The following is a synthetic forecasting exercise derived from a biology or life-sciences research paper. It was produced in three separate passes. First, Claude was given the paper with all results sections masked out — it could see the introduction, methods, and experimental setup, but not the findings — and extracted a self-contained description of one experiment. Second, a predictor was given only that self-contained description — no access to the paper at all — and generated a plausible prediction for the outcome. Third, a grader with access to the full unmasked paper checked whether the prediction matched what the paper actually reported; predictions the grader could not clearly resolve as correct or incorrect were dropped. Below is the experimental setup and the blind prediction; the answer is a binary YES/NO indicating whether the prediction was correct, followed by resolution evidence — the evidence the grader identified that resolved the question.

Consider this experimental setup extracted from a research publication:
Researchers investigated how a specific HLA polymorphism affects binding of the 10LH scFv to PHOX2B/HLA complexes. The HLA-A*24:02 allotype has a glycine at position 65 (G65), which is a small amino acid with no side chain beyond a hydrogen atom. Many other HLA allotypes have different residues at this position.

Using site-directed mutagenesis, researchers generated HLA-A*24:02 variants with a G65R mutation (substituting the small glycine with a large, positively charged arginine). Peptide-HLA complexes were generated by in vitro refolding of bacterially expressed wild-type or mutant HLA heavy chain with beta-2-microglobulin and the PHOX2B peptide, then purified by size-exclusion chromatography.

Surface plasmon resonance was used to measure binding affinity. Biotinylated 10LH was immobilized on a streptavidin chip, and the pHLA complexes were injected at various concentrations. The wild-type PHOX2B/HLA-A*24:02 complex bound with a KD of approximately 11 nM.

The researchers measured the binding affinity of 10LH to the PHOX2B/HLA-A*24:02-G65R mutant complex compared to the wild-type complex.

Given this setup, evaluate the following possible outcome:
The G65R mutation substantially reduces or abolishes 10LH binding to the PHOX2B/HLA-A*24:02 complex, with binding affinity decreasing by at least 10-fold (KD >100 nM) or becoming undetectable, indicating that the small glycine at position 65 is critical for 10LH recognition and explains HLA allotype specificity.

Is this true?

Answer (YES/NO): YES